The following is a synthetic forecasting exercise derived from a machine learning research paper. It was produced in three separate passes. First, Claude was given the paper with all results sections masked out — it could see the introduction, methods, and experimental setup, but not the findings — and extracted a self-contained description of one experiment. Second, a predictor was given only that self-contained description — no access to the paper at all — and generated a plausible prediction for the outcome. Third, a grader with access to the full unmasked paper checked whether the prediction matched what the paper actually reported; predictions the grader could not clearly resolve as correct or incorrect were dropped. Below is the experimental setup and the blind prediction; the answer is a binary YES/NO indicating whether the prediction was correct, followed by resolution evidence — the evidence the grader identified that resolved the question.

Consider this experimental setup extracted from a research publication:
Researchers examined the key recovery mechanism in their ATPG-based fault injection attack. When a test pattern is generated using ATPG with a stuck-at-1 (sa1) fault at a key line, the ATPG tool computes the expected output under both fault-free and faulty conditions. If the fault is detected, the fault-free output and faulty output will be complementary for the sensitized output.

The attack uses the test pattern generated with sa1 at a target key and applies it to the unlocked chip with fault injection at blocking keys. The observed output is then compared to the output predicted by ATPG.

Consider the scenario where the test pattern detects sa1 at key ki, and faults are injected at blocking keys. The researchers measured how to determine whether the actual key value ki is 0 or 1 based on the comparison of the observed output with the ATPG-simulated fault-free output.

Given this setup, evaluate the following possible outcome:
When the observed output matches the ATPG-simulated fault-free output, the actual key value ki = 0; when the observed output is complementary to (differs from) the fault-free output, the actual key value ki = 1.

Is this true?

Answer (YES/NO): YES